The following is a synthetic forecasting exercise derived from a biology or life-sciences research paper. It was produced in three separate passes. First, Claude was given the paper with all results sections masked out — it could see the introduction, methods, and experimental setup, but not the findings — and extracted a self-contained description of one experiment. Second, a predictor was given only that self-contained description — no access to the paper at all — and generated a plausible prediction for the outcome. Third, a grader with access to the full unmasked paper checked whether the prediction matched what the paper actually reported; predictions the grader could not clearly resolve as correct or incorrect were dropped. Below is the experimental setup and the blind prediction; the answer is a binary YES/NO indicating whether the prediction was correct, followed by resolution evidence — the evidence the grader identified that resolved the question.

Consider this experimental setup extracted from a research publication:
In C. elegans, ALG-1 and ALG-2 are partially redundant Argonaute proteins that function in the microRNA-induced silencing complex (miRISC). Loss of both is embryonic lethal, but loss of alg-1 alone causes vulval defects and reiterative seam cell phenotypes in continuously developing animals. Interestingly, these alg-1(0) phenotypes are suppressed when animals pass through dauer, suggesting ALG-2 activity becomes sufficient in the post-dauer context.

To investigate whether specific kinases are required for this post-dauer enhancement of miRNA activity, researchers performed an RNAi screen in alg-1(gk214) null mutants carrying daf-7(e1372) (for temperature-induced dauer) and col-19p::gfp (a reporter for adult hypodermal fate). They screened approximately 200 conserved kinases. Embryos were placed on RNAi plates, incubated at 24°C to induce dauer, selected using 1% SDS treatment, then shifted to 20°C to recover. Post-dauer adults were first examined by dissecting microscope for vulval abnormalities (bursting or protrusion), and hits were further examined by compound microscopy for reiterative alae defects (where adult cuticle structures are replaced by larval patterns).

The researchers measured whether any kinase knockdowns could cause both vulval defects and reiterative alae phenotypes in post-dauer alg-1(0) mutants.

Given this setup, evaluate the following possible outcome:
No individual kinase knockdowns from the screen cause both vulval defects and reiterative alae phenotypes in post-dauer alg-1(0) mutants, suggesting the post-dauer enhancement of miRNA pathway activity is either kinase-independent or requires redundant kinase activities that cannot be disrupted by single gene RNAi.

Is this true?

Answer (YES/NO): NO